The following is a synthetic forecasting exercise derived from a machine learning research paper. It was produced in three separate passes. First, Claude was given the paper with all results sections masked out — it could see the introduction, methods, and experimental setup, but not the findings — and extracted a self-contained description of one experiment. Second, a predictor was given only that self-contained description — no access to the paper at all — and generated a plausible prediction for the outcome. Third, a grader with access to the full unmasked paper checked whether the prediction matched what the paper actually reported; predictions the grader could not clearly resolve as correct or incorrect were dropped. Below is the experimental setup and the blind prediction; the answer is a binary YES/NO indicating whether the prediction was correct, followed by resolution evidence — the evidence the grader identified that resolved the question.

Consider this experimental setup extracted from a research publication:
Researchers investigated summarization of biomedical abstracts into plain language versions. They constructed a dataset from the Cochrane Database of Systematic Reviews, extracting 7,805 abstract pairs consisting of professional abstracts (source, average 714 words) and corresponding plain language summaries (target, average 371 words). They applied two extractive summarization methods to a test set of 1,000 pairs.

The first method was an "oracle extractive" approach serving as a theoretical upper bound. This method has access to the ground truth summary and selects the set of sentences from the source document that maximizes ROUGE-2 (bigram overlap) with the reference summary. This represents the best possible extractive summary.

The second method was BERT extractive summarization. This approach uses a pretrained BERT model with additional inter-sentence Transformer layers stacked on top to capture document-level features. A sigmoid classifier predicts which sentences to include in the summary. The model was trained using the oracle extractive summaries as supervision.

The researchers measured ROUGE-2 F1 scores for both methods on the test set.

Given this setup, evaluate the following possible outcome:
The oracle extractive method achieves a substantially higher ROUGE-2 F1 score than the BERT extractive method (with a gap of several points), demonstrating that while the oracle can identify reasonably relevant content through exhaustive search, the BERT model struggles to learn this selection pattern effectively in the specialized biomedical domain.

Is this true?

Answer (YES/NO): YES